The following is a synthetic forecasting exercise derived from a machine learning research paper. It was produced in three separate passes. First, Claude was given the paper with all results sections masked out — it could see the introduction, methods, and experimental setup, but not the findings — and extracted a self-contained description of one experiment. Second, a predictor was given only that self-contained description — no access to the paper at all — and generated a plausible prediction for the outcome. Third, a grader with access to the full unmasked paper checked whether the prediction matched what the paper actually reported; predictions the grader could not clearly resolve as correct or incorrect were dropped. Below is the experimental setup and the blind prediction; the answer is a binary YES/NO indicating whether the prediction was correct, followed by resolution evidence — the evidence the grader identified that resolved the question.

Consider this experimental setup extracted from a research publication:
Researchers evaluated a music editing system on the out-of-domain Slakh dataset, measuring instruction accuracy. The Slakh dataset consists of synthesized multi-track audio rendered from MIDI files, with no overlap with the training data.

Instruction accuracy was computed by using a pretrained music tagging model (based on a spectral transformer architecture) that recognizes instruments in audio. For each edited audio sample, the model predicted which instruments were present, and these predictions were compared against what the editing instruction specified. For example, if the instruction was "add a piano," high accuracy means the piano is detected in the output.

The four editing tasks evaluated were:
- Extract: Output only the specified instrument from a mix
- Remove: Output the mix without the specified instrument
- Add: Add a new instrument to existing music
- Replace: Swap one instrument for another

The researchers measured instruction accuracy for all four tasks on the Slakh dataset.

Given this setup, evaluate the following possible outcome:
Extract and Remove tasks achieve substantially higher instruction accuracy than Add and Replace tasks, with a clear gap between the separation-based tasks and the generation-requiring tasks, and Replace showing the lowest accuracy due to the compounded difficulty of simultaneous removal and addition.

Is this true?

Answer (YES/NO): NO